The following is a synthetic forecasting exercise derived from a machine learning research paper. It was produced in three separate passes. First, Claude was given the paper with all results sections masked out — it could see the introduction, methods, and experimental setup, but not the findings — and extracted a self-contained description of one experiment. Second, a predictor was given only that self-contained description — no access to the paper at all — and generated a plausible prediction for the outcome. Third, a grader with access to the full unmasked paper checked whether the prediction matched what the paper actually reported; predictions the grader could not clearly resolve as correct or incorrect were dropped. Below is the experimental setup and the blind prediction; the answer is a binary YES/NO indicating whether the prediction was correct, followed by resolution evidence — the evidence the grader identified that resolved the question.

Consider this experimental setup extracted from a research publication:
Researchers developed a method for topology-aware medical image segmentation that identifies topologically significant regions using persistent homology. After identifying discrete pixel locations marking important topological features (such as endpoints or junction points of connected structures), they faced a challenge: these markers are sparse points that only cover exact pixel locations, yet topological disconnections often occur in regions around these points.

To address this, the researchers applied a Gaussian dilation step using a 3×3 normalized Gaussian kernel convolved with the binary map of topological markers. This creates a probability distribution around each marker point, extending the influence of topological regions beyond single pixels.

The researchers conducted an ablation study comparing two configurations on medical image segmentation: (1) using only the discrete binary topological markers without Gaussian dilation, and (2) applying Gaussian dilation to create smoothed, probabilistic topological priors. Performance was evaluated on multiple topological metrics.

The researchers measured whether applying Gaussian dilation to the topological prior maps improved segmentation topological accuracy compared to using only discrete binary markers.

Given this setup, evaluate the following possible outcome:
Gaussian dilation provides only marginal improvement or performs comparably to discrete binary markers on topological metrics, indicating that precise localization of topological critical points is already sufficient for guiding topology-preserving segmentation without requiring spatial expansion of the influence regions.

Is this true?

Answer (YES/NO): NO